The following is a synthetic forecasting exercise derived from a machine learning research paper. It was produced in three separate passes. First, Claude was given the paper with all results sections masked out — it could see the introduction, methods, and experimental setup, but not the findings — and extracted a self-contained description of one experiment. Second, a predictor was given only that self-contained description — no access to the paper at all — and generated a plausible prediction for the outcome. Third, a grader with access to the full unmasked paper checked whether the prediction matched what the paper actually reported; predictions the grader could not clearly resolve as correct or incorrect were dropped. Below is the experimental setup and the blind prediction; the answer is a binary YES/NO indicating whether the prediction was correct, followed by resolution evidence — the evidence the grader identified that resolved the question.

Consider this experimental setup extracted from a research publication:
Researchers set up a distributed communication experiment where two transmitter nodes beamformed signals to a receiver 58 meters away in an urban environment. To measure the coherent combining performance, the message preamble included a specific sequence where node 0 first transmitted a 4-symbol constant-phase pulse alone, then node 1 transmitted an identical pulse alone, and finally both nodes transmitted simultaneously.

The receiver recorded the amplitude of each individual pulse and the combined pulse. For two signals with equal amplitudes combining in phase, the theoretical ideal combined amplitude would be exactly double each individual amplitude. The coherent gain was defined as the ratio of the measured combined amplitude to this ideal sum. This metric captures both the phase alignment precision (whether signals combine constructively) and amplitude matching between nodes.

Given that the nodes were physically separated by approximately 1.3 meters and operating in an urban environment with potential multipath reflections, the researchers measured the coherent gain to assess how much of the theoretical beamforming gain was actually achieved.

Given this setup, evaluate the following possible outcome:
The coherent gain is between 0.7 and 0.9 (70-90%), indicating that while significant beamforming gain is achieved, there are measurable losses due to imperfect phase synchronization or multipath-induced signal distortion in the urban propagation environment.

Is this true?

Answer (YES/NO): NO